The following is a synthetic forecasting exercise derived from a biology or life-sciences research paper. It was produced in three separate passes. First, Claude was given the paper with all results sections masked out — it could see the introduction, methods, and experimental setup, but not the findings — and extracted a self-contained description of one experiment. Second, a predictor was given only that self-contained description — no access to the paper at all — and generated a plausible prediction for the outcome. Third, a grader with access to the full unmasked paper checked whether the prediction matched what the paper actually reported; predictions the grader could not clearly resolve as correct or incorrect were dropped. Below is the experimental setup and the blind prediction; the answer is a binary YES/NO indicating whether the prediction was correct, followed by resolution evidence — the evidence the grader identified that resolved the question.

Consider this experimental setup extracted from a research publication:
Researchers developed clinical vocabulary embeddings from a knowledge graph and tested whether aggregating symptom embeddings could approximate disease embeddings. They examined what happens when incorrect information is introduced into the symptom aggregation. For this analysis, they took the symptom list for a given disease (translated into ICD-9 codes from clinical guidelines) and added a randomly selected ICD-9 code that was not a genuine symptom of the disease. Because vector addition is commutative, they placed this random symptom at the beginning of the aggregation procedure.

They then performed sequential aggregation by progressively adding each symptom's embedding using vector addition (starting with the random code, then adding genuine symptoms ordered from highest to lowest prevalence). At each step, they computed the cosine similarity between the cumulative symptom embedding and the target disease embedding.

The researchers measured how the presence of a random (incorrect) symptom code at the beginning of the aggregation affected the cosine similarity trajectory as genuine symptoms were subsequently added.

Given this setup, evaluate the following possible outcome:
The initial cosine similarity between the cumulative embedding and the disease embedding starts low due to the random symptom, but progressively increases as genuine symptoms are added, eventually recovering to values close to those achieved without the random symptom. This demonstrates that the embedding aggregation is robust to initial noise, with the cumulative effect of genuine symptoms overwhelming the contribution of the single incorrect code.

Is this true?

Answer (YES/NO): YES